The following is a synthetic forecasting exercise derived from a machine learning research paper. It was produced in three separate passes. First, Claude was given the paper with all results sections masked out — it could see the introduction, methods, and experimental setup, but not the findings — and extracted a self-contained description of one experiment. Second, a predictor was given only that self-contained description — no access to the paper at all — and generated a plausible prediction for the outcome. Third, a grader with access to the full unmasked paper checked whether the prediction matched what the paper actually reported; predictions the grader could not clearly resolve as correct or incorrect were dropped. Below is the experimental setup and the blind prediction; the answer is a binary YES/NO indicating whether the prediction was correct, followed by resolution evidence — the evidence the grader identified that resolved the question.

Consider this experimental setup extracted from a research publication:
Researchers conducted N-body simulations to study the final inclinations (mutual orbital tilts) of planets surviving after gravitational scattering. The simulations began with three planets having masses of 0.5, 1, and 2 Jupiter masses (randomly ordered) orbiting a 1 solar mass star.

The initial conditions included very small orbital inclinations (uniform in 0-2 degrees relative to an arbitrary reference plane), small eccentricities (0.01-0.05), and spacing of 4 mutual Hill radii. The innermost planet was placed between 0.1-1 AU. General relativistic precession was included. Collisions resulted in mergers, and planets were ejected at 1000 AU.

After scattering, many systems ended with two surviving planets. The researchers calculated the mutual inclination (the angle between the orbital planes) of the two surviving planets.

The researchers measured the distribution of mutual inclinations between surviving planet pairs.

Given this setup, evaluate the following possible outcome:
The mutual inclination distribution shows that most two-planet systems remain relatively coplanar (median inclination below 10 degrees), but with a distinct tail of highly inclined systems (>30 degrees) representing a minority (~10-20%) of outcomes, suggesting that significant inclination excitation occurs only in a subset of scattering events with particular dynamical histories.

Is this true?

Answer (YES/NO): NO